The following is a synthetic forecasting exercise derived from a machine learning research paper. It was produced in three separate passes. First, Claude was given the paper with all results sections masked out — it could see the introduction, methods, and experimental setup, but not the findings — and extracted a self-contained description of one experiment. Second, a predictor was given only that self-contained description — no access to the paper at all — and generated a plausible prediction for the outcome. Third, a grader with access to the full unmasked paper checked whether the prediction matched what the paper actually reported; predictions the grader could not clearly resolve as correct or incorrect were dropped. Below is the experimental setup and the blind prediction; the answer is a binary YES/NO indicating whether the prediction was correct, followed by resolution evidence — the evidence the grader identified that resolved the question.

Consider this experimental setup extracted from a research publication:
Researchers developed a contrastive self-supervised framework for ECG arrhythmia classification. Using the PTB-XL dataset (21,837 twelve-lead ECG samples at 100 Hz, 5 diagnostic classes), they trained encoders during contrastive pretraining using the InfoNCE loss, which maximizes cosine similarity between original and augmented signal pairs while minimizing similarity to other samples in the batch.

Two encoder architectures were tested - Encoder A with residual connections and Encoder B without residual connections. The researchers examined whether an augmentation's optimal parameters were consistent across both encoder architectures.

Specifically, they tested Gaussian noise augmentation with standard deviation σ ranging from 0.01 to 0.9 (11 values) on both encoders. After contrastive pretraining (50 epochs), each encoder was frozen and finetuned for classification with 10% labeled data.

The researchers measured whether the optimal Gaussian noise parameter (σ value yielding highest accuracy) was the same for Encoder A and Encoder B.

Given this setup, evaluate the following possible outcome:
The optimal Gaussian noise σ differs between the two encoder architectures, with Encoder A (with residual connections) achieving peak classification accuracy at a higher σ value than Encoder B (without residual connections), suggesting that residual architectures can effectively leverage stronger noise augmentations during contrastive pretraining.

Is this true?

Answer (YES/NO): NO